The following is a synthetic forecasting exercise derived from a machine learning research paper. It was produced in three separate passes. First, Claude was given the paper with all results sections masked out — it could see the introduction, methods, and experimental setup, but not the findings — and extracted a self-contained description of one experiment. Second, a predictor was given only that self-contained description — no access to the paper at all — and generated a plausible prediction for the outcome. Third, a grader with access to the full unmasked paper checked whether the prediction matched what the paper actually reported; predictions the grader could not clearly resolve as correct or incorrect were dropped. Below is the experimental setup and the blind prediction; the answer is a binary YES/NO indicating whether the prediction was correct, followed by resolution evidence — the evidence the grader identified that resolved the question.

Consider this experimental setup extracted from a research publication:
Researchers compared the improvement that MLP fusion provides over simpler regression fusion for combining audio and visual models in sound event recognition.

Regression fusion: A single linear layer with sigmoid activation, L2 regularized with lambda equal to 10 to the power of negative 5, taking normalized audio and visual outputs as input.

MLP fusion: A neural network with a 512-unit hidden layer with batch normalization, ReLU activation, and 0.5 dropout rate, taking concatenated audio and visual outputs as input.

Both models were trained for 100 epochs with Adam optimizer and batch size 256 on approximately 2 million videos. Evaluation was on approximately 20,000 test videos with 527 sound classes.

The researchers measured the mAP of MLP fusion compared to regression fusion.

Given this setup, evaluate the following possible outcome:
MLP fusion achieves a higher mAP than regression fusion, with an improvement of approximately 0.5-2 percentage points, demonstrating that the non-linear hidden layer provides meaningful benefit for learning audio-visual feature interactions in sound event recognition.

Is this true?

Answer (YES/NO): NO